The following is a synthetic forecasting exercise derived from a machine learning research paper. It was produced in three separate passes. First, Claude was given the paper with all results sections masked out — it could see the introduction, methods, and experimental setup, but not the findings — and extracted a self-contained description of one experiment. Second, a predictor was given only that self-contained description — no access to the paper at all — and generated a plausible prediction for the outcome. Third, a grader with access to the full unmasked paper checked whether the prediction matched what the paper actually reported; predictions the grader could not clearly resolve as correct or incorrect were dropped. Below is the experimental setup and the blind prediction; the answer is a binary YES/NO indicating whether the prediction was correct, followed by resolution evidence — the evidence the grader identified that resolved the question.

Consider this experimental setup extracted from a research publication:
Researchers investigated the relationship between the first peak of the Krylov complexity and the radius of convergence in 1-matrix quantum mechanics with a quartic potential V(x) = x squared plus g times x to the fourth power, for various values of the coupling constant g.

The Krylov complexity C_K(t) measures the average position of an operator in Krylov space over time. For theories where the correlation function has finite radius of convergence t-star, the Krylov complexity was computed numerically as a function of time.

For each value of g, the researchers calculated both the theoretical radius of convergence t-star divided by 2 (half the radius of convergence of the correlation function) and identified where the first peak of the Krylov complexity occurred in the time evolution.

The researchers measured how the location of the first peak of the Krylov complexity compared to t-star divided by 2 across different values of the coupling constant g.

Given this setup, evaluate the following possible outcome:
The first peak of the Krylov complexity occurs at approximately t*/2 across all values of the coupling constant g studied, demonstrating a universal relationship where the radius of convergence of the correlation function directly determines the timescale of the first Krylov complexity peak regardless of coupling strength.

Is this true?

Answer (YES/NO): YES